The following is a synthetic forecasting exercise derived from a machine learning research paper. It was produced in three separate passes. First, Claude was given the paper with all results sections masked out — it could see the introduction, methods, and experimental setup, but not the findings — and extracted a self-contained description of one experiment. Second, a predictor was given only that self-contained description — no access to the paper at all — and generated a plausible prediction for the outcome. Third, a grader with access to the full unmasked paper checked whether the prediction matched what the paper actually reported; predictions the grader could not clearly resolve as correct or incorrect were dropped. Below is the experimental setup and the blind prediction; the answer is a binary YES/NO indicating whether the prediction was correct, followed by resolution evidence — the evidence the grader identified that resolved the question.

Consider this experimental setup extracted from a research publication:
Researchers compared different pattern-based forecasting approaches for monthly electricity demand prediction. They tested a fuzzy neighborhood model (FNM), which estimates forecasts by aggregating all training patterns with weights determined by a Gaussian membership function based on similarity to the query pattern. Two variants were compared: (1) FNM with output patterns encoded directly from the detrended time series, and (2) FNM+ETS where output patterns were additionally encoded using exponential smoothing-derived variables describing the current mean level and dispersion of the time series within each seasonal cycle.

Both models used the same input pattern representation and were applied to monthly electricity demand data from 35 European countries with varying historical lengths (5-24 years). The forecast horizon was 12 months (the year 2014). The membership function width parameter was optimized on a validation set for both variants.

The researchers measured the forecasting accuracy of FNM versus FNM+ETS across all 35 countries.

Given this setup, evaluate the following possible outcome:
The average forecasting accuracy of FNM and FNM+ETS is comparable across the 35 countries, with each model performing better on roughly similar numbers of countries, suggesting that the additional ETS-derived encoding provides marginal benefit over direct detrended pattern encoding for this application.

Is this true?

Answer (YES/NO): NO